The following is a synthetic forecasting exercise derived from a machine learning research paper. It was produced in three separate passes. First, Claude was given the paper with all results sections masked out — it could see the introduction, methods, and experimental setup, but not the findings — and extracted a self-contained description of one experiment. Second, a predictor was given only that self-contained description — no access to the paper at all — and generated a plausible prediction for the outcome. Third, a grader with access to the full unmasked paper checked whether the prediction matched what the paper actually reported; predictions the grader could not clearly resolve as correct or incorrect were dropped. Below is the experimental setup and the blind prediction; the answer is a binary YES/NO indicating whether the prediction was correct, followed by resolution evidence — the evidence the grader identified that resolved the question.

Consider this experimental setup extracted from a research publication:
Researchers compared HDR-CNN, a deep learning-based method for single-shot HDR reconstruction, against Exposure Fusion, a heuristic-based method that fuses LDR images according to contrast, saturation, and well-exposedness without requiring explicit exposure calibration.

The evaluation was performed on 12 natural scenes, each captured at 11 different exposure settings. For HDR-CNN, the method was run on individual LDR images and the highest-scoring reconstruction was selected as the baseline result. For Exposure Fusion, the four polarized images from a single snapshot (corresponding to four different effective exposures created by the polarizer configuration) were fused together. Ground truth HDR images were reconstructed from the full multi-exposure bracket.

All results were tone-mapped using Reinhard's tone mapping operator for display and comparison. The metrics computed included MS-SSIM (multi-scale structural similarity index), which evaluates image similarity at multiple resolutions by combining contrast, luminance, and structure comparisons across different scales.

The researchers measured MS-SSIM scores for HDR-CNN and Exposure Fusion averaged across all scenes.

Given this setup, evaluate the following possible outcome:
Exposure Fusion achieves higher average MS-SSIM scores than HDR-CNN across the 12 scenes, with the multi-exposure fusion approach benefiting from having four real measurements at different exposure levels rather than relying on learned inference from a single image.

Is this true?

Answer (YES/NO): NO